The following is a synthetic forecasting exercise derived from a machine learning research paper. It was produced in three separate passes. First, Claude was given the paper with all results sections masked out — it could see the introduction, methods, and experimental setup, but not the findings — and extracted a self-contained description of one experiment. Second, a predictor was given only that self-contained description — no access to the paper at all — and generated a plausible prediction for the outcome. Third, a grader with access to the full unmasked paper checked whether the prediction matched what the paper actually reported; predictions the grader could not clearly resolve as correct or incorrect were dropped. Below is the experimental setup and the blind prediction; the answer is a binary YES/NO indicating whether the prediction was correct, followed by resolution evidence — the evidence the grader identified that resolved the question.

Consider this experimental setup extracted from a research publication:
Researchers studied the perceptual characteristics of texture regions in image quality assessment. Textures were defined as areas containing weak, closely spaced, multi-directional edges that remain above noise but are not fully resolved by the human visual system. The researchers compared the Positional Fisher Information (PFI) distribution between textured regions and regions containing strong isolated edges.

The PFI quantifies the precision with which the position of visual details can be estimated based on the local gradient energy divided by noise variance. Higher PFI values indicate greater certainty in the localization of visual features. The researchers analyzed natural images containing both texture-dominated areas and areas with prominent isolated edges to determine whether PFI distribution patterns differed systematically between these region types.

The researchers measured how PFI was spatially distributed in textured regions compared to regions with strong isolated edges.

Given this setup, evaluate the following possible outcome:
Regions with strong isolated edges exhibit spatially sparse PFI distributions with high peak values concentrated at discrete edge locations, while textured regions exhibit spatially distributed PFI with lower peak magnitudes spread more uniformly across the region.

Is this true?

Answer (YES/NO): YES